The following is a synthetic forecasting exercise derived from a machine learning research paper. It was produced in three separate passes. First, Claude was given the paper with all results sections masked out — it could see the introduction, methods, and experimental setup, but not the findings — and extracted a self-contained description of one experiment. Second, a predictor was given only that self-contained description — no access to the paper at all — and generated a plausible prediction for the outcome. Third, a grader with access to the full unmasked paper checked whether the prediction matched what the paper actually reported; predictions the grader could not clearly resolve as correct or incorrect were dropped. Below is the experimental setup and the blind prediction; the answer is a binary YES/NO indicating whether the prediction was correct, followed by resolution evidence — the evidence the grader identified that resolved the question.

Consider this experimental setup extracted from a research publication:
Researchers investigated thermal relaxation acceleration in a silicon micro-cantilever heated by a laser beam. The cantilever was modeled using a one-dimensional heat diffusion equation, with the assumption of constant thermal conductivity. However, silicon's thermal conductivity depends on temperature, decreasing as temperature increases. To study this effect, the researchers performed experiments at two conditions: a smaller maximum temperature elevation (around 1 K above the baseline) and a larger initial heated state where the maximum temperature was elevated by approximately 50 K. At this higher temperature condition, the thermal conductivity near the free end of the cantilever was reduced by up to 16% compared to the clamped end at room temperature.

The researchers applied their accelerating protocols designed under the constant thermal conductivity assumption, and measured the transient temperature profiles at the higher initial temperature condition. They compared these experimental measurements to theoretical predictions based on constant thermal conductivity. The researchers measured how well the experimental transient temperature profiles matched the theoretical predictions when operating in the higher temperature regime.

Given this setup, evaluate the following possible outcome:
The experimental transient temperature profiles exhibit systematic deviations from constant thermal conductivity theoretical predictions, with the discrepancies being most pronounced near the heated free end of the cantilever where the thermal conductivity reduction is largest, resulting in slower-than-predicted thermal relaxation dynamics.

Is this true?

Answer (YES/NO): NO